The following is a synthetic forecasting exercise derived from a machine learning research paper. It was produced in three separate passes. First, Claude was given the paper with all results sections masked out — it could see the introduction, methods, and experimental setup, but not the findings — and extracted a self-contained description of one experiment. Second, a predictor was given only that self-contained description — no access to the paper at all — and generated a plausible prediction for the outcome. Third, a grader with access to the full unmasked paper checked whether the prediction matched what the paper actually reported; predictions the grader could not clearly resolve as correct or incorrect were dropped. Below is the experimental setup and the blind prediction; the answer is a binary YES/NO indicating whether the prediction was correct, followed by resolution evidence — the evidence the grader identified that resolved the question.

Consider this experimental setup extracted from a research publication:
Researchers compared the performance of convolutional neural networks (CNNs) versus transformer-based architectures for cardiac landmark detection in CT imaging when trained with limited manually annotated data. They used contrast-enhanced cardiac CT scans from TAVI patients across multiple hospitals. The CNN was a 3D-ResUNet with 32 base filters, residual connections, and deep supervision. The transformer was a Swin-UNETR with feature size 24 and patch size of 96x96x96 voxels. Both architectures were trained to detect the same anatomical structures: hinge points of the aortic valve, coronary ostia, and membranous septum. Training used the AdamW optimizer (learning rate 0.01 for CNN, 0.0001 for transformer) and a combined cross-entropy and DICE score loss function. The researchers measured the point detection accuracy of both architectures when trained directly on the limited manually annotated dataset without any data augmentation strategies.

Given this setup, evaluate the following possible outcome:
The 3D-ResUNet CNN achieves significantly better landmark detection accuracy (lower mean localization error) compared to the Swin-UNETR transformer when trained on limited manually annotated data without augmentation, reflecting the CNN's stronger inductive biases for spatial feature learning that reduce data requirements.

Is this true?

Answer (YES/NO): NO